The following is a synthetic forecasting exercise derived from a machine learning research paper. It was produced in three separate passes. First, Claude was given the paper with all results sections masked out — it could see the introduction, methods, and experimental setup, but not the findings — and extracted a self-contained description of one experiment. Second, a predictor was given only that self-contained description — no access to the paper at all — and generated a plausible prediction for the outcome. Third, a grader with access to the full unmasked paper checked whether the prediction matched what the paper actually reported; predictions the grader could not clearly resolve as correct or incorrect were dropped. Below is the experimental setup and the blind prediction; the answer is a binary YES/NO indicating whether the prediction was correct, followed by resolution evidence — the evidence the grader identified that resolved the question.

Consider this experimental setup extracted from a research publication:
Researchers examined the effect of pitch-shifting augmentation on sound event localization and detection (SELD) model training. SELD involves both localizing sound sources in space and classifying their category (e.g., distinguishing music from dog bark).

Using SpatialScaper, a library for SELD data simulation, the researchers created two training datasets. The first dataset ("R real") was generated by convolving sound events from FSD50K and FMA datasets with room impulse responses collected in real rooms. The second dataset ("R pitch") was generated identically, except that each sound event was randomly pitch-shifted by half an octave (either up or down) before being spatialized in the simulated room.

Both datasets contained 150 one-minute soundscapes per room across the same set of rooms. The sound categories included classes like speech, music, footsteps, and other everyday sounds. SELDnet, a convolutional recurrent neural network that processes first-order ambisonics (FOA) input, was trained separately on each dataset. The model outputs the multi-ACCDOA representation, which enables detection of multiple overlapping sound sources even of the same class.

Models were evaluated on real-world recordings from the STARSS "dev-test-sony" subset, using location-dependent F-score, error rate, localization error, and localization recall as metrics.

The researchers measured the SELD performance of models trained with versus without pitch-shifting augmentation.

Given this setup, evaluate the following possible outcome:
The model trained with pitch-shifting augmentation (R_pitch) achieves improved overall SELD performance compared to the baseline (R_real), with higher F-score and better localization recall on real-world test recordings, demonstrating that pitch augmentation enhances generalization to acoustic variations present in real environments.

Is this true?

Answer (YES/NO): NO